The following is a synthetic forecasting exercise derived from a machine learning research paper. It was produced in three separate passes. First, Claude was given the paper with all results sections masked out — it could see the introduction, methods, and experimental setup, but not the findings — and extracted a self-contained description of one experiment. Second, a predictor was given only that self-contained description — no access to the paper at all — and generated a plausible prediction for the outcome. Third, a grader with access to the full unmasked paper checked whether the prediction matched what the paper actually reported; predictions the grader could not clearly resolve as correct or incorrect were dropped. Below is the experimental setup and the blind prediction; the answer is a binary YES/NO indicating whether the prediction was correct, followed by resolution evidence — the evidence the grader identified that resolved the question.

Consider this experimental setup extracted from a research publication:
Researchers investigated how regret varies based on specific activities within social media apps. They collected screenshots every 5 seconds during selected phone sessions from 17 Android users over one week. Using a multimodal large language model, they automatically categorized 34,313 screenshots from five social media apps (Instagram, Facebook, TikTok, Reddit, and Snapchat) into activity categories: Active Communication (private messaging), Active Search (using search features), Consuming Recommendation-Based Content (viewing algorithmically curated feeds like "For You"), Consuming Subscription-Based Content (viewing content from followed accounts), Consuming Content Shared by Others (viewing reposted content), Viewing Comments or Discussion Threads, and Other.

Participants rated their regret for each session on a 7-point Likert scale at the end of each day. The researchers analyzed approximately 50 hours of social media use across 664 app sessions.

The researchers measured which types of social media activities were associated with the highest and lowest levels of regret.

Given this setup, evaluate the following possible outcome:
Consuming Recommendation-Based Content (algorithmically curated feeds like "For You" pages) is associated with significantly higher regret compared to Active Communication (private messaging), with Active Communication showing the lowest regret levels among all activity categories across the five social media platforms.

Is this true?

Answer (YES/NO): NO